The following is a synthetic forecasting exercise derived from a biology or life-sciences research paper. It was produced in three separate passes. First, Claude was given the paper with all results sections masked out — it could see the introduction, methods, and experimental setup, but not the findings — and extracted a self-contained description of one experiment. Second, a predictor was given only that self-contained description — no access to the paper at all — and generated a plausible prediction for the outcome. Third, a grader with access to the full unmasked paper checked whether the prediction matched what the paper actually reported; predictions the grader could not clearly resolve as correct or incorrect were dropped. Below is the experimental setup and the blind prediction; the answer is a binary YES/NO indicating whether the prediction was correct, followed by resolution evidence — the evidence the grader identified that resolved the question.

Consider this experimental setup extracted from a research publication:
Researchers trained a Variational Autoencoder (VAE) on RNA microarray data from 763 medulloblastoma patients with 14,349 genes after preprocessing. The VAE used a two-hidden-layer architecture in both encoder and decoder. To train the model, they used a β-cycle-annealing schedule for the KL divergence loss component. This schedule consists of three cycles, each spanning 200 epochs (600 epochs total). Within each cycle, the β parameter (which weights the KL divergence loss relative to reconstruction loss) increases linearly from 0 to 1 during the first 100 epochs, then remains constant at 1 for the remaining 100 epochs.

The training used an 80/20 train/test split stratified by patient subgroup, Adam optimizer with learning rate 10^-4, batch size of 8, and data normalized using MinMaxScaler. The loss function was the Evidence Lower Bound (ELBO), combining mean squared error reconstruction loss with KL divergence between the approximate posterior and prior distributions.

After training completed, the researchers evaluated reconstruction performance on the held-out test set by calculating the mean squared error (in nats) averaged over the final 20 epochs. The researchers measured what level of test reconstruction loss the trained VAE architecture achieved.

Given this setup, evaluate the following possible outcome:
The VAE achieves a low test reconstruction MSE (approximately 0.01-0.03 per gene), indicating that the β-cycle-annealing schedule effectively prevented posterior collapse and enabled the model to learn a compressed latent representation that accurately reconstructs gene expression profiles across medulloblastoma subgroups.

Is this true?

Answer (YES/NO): NO